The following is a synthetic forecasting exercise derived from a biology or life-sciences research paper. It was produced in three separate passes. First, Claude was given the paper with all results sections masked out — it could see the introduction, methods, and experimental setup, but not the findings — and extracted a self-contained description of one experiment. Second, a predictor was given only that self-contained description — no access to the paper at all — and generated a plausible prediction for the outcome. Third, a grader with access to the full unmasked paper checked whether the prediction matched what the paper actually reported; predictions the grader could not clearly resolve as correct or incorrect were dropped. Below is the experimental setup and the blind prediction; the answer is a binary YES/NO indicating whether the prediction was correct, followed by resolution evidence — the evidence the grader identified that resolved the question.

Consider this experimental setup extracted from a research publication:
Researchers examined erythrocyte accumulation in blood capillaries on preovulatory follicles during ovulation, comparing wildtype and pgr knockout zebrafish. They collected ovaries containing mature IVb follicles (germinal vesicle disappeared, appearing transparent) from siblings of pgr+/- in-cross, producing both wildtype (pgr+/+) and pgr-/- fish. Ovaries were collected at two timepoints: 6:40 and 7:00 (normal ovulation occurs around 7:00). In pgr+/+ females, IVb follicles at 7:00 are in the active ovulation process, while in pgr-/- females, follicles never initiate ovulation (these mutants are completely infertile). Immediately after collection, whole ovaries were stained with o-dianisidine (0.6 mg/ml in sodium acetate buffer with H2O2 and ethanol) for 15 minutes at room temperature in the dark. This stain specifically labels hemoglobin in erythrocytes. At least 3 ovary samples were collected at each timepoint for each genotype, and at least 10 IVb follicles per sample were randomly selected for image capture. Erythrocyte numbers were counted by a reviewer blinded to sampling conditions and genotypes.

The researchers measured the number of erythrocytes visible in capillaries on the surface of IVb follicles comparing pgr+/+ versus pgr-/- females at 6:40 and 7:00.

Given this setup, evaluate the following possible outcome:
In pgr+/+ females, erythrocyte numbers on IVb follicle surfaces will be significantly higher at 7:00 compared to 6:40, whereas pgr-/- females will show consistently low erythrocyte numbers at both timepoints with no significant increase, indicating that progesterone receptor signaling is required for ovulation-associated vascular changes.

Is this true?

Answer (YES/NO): YES